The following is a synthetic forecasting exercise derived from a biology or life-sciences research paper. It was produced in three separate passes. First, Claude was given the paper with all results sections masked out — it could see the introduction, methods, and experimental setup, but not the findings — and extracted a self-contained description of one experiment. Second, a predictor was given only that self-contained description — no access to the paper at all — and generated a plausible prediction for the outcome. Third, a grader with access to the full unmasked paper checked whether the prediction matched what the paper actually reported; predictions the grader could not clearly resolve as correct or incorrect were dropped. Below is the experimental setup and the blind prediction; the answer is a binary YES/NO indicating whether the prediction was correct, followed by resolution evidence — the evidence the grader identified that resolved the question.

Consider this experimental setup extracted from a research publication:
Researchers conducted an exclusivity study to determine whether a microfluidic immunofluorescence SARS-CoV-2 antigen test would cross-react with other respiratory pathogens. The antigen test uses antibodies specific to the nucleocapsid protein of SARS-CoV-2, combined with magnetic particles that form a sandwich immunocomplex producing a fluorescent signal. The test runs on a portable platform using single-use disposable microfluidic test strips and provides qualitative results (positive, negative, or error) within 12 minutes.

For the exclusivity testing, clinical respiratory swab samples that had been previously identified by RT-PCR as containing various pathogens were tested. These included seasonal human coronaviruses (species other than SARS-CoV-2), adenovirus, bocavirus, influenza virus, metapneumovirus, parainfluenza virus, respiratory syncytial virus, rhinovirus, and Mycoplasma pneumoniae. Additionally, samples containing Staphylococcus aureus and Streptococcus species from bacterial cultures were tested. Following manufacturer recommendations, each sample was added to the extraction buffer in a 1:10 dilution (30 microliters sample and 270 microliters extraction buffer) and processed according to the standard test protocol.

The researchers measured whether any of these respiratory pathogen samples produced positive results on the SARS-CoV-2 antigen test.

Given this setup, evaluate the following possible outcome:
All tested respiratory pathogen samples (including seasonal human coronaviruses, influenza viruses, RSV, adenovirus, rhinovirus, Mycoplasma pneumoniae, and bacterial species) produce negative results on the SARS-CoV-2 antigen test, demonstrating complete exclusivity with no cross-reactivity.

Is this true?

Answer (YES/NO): YES